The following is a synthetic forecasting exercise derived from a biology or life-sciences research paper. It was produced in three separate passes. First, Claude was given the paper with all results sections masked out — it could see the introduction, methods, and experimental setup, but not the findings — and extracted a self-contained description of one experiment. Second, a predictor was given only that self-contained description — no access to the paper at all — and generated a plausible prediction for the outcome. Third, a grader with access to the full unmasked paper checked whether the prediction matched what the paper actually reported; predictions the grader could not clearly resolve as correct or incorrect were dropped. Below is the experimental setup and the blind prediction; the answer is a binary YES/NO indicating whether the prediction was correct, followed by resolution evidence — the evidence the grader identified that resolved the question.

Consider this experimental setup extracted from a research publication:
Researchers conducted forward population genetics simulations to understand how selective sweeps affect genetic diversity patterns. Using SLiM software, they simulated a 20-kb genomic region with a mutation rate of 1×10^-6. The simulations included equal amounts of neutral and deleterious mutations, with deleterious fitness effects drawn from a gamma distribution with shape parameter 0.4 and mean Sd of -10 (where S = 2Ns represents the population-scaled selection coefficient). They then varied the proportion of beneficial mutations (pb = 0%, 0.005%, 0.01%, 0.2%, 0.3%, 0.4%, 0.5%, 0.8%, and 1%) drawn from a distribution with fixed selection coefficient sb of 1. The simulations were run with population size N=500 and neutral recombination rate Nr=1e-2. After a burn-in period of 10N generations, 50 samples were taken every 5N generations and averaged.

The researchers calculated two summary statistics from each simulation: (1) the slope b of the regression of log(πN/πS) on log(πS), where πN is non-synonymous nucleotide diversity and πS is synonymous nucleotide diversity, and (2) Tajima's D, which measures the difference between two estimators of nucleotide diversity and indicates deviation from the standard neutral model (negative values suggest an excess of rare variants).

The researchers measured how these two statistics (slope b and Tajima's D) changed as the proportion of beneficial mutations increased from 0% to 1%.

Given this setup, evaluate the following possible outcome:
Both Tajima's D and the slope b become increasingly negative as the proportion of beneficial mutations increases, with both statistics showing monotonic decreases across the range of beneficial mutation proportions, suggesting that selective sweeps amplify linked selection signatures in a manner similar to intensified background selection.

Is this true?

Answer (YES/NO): NO